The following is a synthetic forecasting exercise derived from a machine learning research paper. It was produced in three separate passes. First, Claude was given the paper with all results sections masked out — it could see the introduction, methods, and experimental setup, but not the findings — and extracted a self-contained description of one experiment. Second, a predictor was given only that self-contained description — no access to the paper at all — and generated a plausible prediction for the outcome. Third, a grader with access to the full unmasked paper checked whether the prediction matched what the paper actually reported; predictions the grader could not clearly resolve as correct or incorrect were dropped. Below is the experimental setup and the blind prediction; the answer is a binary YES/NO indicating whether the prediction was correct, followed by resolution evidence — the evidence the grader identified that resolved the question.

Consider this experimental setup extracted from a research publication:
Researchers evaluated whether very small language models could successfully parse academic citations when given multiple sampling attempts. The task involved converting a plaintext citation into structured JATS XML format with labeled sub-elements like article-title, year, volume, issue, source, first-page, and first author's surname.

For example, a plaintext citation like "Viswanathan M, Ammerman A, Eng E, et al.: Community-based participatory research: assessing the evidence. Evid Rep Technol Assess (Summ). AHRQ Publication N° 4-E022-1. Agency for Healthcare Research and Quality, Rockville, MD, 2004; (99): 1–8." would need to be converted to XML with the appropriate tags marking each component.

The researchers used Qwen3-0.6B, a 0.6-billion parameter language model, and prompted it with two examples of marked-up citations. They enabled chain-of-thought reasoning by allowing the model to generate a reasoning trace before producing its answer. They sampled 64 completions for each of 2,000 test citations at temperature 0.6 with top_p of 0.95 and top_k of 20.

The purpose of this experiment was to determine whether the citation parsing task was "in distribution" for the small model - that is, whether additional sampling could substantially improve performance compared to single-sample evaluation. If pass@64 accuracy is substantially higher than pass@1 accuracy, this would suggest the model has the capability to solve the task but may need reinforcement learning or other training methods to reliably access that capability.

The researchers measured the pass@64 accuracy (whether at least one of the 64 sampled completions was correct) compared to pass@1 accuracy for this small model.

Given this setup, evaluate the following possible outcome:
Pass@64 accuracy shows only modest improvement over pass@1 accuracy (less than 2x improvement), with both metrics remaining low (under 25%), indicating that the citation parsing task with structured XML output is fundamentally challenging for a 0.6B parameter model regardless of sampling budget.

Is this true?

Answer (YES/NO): NO